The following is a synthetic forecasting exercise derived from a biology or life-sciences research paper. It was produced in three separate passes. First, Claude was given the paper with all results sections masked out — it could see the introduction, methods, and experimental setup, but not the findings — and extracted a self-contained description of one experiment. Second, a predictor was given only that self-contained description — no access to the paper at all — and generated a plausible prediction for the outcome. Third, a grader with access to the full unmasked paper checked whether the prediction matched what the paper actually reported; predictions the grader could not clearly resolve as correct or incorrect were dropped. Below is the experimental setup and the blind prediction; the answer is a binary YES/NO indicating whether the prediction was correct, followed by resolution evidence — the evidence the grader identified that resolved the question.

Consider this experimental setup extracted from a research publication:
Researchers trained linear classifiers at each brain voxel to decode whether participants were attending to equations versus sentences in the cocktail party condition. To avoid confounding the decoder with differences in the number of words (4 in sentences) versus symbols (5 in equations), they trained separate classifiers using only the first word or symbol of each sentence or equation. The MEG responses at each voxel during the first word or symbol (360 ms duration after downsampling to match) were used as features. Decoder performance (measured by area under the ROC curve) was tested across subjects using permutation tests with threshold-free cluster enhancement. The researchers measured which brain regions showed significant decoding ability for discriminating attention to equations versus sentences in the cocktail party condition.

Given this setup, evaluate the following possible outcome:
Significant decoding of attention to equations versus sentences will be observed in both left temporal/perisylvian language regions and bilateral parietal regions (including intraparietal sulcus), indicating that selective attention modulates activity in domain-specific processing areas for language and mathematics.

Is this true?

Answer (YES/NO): NO